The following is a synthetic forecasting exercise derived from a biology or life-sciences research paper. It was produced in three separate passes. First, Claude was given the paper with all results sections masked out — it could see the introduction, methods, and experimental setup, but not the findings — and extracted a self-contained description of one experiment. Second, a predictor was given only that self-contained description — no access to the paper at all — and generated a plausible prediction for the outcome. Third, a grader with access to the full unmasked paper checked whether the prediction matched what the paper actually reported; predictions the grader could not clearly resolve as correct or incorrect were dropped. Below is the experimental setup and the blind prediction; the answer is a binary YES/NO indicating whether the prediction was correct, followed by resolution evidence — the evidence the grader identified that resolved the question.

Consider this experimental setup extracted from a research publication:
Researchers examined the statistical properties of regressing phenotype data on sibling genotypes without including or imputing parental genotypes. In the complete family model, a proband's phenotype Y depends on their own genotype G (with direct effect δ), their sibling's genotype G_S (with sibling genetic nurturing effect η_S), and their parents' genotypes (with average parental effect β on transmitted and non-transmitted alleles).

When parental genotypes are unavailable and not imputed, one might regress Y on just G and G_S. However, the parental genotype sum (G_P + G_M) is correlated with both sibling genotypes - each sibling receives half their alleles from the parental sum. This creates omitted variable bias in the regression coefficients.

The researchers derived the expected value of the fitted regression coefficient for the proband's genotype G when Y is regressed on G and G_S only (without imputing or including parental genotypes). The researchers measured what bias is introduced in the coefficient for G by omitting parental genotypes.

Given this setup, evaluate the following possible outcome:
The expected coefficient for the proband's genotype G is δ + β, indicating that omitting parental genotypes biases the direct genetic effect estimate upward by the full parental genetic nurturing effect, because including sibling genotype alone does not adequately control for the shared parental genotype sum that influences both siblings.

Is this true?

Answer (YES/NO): NO